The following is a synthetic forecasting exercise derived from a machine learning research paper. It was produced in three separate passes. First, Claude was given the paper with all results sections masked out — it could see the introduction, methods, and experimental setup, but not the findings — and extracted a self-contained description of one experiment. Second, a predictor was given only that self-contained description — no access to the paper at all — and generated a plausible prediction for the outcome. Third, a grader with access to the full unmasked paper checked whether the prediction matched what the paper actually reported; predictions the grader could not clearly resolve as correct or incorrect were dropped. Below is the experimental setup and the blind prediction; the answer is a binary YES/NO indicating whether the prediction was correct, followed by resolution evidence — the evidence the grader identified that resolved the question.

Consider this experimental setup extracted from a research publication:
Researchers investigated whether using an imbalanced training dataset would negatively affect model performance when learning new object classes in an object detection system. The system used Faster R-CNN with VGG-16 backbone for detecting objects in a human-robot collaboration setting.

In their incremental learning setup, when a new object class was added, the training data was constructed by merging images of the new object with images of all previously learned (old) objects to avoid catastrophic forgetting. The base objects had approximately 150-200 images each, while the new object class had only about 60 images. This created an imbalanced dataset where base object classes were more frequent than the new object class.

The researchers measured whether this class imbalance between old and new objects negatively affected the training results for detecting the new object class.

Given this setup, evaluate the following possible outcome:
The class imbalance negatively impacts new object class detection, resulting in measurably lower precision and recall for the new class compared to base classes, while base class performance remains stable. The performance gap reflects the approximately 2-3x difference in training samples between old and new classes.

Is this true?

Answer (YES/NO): NO